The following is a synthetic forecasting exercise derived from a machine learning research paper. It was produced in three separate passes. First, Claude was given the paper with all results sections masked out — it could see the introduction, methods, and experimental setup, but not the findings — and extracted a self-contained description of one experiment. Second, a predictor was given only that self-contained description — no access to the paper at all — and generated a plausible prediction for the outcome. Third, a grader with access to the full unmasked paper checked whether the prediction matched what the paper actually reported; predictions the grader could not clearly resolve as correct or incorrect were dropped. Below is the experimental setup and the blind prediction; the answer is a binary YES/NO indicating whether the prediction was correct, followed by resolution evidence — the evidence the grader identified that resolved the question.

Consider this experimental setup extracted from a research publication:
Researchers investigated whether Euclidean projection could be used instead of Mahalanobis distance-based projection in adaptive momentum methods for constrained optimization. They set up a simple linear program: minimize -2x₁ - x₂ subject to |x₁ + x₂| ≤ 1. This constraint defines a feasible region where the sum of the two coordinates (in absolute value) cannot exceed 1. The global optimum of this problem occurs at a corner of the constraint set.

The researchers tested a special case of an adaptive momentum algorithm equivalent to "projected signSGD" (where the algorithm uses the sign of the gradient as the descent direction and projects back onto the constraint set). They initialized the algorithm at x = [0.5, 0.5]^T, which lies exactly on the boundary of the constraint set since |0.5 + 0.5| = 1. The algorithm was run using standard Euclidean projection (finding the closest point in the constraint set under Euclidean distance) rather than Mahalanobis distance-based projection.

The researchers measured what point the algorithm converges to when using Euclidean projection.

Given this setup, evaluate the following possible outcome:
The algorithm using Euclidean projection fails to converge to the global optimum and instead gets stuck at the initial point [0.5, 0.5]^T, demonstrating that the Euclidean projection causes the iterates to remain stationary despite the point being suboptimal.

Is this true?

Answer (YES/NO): YES